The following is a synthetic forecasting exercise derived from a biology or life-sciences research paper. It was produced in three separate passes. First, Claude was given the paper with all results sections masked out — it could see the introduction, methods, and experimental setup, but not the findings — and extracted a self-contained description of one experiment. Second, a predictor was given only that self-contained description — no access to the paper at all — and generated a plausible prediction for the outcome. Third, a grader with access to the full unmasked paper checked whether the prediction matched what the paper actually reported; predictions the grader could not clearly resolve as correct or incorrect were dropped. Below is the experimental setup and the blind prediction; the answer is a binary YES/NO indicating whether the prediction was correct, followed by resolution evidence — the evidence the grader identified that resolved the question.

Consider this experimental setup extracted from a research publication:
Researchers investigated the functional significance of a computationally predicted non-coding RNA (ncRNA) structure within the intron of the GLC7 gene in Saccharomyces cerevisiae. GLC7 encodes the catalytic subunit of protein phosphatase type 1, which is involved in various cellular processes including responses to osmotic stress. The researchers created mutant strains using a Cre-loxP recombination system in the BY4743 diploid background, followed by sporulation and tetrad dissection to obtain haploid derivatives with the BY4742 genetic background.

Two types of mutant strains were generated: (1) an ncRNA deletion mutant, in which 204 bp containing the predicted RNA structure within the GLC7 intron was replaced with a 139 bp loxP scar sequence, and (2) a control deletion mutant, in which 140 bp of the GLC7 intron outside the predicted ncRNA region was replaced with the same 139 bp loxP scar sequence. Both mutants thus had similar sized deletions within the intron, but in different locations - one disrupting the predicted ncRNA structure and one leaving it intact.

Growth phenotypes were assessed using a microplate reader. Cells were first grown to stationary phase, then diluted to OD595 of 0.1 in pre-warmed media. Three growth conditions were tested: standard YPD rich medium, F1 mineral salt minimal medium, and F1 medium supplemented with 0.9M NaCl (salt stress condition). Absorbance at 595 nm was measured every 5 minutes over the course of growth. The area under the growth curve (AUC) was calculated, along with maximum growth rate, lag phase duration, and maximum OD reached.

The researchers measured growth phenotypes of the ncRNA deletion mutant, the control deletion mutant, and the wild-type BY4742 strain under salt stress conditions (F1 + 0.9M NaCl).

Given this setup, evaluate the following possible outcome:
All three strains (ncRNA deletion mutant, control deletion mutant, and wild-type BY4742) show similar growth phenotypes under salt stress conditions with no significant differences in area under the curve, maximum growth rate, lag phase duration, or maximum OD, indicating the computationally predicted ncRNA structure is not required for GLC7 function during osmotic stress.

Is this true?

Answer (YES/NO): NO